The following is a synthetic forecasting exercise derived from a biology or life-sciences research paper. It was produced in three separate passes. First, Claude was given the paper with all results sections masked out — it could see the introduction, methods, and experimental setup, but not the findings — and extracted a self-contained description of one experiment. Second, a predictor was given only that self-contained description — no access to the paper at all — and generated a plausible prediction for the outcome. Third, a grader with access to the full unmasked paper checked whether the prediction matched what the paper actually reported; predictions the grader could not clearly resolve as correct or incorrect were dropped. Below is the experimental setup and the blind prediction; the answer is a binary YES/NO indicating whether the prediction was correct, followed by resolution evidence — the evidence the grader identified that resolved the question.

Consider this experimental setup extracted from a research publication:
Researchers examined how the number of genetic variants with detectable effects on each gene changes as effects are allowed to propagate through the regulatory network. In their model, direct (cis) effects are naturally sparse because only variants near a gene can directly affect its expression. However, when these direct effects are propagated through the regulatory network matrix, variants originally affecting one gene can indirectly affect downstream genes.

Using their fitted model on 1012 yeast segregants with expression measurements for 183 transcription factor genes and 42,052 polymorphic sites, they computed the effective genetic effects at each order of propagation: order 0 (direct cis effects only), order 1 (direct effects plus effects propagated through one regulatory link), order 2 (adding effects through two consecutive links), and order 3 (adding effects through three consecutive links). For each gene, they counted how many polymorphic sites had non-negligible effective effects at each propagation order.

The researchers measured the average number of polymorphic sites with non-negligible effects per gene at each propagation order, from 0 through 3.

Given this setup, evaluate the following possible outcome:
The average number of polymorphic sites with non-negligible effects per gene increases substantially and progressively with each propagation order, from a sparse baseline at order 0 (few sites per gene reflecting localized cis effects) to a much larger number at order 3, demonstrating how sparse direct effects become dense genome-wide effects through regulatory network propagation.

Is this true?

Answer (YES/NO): YES